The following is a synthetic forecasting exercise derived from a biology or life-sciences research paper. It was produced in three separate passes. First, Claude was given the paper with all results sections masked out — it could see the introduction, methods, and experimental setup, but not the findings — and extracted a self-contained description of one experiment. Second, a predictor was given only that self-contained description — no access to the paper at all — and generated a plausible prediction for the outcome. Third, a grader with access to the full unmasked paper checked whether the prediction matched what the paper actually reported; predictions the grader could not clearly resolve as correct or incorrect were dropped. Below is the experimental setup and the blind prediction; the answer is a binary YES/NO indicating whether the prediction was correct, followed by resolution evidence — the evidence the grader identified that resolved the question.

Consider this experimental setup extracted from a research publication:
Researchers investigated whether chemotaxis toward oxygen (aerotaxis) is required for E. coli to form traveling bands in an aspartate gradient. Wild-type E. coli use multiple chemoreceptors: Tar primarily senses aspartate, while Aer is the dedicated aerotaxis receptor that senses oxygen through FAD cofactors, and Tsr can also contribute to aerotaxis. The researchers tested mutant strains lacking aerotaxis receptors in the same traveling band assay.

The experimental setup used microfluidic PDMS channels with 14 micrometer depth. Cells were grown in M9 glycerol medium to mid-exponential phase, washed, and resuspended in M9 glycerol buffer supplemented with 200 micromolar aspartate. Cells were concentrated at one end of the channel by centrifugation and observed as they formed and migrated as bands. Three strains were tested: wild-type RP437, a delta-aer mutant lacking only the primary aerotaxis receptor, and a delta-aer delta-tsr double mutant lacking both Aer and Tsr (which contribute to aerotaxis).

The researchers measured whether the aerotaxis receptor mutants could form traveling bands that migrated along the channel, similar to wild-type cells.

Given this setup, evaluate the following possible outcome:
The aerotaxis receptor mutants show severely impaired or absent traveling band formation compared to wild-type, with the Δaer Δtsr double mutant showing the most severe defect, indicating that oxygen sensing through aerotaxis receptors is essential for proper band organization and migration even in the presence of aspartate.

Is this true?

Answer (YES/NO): NO